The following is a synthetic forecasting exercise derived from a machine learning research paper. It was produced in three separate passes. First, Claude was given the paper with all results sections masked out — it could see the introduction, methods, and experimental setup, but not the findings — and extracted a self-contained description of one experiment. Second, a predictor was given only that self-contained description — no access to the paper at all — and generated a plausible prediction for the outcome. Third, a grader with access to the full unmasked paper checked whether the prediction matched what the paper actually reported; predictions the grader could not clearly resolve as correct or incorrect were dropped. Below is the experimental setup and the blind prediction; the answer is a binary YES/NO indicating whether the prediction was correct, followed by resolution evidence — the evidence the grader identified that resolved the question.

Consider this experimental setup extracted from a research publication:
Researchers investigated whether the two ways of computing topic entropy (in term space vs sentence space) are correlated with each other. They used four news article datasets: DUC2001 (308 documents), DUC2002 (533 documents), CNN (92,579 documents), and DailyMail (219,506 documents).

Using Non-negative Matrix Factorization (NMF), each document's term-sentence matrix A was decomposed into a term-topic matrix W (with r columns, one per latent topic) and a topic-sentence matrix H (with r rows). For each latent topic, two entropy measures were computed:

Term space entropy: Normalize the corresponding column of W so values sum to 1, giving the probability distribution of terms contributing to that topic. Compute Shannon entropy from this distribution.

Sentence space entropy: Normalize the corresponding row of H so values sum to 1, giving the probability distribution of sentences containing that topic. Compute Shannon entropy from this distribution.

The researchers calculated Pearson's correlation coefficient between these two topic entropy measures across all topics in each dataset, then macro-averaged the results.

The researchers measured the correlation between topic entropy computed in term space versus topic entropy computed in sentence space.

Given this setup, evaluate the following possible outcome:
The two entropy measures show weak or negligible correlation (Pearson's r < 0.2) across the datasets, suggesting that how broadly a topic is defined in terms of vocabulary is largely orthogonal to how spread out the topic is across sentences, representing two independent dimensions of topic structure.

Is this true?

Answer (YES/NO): NO